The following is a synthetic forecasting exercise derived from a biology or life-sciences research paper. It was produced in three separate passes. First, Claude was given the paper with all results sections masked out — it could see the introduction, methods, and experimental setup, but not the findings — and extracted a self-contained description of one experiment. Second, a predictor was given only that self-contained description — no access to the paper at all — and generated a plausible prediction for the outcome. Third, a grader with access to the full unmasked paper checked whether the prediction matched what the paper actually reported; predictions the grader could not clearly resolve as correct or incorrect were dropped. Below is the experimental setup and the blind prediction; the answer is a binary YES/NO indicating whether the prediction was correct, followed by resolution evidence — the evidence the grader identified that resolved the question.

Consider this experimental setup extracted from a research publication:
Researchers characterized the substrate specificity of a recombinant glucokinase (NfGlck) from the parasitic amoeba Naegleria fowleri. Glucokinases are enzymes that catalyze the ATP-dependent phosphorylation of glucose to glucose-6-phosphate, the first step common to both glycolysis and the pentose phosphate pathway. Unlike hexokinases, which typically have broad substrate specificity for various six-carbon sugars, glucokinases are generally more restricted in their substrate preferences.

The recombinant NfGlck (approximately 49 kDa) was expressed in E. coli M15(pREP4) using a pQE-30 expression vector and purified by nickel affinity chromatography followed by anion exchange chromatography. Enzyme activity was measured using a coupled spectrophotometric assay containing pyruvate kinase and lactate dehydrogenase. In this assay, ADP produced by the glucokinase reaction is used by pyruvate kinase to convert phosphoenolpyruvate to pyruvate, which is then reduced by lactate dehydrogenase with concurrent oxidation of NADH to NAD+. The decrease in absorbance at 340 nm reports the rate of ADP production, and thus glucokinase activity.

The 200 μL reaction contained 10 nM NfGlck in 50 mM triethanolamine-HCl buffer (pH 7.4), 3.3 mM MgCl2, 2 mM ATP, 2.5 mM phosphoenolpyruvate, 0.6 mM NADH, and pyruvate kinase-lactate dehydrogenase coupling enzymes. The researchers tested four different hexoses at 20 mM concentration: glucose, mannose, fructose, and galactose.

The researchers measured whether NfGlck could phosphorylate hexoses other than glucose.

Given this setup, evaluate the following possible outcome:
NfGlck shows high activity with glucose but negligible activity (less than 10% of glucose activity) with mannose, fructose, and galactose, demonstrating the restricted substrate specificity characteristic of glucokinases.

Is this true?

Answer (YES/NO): NO